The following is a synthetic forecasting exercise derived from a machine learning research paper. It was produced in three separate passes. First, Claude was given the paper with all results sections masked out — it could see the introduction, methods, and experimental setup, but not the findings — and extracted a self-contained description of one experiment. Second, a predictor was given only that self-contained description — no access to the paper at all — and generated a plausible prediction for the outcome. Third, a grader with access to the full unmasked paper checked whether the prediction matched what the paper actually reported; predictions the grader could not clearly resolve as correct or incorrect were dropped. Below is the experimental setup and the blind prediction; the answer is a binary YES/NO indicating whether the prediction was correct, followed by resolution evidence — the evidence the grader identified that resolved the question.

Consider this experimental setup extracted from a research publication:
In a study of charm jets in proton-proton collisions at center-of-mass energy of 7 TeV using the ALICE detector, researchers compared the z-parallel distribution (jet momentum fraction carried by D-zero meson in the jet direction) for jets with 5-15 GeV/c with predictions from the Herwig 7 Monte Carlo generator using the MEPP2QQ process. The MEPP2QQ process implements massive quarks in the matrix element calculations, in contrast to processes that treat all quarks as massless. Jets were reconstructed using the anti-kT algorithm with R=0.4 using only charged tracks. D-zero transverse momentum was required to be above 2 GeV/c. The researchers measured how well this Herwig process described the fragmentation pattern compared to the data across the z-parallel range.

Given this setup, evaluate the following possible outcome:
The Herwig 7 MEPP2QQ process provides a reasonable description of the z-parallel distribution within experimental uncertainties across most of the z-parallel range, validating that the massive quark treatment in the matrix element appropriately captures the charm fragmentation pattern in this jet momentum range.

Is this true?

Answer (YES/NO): NO